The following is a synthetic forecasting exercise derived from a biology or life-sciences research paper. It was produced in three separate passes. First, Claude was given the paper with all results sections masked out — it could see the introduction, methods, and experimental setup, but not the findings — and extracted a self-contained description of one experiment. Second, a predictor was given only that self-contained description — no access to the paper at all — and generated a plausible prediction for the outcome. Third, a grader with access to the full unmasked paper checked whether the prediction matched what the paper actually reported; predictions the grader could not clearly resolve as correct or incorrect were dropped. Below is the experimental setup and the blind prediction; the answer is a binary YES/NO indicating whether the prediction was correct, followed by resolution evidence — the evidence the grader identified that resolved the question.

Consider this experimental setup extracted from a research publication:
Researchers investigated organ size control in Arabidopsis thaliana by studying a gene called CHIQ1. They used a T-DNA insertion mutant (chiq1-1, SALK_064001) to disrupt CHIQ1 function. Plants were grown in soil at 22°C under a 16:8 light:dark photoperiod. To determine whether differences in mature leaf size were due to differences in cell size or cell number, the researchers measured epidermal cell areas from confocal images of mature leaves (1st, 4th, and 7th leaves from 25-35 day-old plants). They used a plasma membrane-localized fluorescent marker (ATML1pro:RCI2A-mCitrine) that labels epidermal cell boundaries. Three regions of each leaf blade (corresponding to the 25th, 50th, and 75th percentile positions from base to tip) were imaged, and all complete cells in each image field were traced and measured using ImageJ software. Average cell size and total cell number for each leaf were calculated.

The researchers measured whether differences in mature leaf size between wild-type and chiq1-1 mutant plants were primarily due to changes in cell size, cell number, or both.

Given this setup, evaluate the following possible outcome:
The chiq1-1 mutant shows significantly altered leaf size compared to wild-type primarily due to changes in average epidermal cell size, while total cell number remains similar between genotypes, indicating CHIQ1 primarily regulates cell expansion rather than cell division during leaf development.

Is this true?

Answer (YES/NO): NO